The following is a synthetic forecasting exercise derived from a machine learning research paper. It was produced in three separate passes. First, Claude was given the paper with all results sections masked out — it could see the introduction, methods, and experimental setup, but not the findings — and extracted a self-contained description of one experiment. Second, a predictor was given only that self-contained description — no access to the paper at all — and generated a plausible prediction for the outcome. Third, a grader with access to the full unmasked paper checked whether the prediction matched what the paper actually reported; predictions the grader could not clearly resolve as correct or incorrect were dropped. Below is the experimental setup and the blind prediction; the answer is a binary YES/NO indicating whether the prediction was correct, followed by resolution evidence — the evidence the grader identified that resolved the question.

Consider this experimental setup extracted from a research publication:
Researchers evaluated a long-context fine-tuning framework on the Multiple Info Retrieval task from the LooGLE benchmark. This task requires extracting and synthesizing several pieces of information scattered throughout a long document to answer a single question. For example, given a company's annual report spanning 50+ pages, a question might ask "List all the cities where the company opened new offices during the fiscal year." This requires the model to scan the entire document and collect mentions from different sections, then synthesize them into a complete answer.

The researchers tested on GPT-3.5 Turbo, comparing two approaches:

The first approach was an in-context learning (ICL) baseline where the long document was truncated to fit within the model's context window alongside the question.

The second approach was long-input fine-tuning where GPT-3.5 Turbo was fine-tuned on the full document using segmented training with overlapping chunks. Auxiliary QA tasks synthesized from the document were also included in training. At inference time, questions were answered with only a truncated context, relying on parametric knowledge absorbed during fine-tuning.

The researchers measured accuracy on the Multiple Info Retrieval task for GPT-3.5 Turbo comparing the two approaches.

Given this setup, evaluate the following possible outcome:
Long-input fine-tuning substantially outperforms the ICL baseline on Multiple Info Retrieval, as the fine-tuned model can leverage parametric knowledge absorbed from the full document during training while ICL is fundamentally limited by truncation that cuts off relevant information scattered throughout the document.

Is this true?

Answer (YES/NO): NO